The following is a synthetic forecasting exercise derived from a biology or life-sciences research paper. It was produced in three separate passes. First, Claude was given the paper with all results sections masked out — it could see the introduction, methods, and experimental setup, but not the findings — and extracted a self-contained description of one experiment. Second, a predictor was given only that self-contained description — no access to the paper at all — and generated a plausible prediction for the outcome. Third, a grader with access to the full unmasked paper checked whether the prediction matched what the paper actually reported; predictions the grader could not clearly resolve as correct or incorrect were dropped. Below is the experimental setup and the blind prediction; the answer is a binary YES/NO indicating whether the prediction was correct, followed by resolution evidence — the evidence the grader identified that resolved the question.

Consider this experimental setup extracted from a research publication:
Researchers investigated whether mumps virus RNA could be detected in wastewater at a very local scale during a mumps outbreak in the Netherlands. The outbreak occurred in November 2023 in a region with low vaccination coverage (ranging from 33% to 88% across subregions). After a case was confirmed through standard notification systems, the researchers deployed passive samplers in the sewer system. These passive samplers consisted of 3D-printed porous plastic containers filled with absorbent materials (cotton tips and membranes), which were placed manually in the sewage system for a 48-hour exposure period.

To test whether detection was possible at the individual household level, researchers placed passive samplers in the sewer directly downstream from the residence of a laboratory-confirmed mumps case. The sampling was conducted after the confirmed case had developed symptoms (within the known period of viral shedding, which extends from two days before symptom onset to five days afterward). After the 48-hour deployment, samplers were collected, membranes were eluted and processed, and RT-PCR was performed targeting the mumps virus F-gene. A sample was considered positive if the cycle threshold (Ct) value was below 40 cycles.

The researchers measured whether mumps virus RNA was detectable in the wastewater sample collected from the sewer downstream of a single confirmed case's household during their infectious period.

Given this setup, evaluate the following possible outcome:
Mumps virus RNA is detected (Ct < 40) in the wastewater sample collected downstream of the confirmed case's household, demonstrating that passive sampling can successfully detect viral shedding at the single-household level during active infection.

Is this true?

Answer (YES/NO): YES